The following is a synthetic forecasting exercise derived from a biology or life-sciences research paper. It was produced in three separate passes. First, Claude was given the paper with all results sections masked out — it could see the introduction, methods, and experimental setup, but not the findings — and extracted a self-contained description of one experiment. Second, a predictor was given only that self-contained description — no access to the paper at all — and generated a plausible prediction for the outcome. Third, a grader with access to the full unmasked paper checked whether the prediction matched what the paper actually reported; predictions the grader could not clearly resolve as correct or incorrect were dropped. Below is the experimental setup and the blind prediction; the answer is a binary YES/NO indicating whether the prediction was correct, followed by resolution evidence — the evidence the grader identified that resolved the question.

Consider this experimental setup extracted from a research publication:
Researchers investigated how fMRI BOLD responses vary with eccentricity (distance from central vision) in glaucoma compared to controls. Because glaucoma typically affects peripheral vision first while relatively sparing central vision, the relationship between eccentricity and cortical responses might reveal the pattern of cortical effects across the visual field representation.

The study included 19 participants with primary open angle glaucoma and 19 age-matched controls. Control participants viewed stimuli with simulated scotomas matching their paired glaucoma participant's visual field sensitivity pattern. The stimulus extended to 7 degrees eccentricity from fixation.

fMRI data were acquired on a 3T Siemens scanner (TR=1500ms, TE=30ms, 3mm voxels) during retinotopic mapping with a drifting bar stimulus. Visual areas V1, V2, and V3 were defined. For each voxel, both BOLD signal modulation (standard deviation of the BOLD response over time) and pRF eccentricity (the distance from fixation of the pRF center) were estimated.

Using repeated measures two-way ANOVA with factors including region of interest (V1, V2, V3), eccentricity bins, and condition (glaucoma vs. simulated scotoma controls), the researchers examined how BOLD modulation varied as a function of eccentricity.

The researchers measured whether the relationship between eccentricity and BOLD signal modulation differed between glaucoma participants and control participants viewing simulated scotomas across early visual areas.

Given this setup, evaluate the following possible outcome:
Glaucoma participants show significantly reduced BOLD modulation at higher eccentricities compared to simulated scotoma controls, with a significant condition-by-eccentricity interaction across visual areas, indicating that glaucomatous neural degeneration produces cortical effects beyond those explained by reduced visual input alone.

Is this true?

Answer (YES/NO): NO